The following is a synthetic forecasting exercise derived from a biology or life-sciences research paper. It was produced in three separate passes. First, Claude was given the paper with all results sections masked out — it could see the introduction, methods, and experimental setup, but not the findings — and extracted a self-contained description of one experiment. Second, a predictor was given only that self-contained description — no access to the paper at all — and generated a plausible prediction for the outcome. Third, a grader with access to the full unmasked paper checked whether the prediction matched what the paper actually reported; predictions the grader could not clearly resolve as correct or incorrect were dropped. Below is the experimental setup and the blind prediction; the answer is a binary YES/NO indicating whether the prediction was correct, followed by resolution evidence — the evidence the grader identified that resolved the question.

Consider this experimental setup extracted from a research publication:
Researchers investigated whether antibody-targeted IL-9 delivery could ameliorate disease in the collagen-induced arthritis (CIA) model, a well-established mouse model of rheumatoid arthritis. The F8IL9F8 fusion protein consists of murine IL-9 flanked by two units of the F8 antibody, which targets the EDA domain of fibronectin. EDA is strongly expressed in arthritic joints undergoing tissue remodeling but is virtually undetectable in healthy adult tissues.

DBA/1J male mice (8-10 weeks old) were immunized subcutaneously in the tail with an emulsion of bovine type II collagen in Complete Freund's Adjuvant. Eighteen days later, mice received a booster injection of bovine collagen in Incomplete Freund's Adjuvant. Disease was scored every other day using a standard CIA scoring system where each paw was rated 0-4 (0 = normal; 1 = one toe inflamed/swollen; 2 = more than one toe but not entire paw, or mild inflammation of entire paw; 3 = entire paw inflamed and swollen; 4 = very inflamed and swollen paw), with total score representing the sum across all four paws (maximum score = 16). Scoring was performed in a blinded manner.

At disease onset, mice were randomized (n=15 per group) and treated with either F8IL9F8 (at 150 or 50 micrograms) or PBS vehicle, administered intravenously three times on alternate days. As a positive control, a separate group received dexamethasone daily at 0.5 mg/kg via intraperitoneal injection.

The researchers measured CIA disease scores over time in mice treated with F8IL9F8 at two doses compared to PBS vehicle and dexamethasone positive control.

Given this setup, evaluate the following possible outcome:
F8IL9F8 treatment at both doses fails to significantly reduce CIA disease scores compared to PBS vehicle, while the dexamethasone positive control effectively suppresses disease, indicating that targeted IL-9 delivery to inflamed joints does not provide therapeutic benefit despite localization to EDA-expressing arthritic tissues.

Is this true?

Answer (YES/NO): YES